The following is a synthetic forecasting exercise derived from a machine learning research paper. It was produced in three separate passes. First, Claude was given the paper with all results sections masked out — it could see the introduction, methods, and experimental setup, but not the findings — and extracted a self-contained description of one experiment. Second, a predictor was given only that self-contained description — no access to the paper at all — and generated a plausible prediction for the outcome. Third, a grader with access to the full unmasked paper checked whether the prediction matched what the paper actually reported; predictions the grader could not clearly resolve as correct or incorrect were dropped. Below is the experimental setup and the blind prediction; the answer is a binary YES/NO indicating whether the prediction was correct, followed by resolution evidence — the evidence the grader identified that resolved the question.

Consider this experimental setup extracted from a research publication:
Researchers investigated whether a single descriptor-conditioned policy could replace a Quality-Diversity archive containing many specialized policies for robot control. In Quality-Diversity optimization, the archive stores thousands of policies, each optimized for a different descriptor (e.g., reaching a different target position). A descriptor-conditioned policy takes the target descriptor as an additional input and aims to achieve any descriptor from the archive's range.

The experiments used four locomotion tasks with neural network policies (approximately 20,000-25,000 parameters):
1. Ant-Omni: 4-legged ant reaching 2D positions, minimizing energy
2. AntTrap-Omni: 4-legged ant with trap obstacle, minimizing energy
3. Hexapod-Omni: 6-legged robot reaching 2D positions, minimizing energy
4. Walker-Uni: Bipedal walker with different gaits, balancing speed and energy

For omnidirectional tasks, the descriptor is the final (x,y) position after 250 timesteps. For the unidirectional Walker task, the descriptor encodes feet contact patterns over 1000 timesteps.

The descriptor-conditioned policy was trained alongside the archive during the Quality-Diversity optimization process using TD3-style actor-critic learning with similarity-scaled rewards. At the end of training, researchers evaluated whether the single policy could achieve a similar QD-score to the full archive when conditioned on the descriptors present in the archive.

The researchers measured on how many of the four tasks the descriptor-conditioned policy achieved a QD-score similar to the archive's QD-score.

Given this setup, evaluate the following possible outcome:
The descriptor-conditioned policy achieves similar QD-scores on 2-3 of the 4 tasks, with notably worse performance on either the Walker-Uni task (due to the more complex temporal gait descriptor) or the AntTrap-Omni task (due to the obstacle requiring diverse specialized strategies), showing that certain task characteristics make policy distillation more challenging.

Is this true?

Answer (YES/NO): NO